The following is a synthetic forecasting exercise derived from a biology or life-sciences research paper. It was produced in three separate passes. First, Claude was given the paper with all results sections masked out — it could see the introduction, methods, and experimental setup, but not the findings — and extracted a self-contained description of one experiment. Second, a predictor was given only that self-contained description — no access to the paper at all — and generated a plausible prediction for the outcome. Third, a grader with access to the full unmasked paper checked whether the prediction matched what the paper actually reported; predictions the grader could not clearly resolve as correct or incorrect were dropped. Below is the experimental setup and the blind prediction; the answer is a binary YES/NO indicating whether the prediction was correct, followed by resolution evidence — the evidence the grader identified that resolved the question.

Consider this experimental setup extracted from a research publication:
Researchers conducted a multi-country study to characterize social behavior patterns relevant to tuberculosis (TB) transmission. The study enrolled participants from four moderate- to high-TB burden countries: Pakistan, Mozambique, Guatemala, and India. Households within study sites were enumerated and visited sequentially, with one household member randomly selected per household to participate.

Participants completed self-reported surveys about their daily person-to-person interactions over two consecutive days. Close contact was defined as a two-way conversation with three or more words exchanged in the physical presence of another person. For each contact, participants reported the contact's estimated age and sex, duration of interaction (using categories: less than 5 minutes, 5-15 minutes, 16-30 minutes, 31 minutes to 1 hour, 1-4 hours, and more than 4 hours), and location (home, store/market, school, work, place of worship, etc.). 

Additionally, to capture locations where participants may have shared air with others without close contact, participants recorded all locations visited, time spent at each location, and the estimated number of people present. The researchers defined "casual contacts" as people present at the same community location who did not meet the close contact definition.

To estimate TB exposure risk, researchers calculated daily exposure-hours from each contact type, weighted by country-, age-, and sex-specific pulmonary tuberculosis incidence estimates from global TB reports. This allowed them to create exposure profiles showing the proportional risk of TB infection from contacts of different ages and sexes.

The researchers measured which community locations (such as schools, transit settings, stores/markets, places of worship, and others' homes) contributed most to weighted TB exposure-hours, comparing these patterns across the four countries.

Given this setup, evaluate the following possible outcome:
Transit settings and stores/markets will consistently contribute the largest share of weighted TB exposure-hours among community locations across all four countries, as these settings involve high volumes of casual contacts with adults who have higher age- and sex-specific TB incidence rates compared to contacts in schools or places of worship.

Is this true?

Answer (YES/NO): NO